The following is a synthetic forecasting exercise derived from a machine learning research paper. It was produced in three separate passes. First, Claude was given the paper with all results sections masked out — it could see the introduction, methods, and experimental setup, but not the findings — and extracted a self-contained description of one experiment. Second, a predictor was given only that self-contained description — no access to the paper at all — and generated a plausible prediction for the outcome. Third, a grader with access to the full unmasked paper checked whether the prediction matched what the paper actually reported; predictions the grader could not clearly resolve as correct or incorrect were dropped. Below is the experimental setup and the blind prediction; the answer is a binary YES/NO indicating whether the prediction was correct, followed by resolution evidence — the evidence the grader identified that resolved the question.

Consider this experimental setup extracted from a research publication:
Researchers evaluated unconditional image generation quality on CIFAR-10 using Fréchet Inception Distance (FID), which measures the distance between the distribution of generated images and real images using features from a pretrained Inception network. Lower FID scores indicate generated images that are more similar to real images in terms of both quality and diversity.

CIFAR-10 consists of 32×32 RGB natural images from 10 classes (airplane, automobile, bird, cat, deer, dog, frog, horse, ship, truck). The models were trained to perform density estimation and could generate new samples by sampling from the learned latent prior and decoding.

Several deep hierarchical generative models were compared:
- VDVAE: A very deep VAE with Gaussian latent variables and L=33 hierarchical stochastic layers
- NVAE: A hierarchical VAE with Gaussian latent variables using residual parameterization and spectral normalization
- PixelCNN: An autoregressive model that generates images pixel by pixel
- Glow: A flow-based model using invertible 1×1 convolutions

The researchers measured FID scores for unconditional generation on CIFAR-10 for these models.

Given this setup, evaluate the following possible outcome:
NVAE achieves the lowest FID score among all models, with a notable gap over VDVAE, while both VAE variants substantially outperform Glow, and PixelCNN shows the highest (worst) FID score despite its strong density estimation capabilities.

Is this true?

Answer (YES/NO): NO